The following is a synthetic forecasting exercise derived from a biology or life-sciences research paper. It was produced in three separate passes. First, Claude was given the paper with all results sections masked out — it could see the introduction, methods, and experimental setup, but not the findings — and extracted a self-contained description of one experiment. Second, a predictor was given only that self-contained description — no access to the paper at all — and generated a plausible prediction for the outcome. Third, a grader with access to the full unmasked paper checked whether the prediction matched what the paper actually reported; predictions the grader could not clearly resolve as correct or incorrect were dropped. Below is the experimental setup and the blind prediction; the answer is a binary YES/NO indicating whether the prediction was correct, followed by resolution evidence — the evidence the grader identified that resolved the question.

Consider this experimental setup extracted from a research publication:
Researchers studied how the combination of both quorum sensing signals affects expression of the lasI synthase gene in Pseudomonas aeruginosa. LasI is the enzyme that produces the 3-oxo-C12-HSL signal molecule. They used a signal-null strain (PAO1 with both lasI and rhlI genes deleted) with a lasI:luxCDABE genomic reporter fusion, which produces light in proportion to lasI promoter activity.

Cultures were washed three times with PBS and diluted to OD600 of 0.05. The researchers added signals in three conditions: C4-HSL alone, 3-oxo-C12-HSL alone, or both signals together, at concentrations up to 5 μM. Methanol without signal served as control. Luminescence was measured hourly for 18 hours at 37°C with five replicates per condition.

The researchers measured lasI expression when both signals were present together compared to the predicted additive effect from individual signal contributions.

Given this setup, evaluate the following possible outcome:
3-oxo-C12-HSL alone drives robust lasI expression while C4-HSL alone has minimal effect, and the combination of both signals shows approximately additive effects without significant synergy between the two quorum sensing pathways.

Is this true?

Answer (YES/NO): NO